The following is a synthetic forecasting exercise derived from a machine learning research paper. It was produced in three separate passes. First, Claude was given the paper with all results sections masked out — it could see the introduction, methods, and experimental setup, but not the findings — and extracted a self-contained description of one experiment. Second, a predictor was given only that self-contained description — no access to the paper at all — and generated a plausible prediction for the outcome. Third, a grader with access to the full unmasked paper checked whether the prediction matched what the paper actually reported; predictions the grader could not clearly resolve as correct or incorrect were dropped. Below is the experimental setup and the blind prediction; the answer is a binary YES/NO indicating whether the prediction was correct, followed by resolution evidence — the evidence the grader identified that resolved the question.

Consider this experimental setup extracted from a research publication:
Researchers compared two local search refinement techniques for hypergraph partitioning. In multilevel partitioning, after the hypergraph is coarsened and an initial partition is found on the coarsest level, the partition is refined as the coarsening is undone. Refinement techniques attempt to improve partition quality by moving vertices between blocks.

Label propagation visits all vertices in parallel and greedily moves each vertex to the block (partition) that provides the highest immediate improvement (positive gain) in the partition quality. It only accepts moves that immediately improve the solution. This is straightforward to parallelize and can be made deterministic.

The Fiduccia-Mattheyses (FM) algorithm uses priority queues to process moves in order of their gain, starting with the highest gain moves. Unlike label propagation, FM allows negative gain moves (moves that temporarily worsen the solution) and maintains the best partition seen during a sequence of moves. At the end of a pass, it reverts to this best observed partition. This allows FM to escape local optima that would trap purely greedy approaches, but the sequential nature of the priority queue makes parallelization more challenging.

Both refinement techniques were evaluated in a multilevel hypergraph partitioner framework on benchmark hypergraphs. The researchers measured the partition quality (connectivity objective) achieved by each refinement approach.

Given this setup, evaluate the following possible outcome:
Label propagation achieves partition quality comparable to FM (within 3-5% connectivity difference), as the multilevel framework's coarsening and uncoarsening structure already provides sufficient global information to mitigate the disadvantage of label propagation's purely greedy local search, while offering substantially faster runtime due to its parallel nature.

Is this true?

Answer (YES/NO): NO